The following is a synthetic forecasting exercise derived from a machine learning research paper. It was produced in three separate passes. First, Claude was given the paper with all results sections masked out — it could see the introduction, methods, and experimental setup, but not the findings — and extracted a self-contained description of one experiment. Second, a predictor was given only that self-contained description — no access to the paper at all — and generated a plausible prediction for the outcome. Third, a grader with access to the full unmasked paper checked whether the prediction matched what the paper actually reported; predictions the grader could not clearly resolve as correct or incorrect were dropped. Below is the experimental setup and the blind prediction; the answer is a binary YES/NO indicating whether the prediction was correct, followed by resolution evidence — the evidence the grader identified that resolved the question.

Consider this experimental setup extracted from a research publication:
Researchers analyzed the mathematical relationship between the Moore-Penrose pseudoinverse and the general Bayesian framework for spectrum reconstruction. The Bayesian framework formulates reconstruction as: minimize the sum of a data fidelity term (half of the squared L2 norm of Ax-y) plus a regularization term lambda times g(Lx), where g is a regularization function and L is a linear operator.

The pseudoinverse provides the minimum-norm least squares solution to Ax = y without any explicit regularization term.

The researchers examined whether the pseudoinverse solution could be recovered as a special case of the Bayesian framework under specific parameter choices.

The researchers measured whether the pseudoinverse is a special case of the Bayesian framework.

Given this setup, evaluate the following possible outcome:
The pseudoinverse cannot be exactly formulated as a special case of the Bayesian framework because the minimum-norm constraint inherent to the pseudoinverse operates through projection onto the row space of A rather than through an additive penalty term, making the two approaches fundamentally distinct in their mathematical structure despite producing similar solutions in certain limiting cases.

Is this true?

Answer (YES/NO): NO